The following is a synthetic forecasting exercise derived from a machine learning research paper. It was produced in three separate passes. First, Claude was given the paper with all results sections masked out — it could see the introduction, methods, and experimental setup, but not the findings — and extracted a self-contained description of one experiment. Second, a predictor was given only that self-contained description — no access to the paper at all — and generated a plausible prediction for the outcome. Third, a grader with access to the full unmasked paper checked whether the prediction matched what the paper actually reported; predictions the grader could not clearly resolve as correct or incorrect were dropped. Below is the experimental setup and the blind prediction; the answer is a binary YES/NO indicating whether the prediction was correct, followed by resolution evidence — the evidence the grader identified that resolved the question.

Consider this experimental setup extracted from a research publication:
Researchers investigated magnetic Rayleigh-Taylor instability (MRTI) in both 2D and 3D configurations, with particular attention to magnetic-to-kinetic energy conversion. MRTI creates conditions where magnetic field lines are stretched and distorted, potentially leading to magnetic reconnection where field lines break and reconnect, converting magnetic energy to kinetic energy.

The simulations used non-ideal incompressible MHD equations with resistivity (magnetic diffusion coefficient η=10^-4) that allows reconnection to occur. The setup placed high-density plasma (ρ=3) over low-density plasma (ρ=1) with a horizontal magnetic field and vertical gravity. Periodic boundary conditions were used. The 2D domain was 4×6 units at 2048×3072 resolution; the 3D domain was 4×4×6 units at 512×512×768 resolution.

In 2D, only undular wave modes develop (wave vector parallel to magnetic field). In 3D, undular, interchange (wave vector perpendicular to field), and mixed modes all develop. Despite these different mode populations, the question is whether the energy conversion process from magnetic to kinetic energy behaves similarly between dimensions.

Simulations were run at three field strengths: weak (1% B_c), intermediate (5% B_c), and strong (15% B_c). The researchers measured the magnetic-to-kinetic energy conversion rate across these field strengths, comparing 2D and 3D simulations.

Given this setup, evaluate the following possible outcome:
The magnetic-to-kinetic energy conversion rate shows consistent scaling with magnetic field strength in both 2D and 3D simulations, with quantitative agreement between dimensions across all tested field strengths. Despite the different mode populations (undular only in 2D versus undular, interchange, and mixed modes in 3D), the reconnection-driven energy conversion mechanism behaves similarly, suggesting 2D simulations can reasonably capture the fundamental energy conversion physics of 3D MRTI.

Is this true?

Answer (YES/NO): YES